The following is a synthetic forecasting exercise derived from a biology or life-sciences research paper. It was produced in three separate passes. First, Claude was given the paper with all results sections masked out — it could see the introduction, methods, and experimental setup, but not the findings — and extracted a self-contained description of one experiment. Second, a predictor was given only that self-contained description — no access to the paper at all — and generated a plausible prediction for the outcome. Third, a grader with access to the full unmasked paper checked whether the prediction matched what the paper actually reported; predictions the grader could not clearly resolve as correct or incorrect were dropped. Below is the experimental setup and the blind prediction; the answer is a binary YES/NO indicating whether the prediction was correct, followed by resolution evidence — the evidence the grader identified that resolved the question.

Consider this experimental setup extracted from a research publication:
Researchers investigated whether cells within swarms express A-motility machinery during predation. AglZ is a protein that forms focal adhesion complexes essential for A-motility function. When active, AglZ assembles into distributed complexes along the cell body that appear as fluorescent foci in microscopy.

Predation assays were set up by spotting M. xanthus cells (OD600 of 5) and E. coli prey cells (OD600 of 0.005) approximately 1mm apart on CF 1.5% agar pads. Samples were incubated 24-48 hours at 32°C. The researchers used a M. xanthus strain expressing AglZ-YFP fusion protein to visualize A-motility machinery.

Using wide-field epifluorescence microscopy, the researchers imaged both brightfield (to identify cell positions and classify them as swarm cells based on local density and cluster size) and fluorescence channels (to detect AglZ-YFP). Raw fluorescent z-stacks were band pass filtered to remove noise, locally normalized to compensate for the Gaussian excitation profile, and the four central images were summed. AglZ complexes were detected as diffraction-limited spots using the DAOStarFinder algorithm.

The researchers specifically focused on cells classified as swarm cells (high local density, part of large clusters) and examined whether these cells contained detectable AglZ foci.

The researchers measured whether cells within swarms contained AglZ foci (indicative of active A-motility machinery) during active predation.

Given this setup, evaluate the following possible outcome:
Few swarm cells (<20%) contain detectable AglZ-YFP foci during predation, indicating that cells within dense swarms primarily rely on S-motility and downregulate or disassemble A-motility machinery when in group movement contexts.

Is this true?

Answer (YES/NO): NO